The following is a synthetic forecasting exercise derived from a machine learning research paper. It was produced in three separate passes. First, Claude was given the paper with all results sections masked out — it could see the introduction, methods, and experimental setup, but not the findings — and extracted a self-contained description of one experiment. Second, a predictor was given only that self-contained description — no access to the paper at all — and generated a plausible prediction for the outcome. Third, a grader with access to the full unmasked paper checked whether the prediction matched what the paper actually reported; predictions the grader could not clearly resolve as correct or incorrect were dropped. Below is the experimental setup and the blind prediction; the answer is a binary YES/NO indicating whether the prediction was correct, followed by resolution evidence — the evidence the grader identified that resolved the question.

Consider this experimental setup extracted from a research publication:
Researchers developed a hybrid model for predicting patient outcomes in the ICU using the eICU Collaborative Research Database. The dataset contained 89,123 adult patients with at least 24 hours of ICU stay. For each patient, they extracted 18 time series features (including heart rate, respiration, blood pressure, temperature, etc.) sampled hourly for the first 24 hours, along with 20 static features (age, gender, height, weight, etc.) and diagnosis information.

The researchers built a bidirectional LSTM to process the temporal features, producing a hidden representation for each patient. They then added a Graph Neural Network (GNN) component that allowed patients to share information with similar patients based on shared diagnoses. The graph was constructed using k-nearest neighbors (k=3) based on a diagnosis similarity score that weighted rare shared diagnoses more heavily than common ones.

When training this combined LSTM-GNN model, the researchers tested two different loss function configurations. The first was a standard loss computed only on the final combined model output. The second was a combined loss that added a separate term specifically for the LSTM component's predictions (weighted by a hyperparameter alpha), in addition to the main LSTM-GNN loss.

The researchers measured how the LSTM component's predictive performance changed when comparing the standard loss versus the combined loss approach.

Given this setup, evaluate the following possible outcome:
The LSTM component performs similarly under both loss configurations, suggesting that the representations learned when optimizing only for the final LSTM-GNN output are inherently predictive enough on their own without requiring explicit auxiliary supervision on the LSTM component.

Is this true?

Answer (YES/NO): NO